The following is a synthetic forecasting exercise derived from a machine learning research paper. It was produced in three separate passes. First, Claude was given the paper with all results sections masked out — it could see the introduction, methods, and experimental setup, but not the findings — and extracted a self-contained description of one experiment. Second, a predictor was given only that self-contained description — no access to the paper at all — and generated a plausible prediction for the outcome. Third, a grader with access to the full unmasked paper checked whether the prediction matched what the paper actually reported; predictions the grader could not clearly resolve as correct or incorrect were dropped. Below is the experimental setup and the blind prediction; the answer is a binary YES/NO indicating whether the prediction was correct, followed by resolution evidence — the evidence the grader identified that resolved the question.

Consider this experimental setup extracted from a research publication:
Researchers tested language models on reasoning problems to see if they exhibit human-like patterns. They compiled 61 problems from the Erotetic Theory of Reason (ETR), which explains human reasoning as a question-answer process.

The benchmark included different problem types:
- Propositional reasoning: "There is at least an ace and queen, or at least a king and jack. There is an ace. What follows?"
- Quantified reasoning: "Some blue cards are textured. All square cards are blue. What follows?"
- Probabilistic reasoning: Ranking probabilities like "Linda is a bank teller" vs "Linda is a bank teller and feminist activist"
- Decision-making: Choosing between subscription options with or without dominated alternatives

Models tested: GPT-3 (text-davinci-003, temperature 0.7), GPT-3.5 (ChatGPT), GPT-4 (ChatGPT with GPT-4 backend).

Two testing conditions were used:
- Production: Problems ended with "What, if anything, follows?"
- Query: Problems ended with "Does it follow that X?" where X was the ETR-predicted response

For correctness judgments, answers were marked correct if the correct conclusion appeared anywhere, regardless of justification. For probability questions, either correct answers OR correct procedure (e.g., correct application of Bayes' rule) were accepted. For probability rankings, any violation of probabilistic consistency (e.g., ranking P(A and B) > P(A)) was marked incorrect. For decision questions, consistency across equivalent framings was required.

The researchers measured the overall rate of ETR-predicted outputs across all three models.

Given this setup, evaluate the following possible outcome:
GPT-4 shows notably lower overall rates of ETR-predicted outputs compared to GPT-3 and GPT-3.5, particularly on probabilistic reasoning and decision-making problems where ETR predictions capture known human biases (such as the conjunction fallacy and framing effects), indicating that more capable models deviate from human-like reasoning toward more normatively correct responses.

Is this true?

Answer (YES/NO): NO